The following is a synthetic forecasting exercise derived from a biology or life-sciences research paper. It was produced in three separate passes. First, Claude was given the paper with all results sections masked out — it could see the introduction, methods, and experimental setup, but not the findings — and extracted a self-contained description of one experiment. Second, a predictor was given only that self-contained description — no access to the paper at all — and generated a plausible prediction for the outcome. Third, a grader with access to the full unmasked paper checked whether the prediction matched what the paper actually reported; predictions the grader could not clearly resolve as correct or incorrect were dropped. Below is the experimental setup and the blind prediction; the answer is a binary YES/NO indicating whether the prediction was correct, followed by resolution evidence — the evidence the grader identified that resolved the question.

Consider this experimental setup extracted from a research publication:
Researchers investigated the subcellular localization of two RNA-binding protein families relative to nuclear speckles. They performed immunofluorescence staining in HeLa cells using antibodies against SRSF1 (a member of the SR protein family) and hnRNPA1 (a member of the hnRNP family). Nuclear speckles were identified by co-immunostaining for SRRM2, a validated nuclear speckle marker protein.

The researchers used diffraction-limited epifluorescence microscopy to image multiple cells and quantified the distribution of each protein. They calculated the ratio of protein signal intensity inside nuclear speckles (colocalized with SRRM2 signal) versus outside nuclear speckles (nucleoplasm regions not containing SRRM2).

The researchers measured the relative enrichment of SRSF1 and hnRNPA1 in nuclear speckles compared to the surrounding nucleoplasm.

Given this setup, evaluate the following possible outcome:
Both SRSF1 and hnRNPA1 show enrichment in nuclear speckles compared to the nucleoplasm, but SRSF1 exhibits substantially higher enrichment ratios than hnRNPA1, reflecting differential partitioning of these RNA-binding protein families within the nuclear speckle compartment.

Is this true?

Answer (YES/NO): NO